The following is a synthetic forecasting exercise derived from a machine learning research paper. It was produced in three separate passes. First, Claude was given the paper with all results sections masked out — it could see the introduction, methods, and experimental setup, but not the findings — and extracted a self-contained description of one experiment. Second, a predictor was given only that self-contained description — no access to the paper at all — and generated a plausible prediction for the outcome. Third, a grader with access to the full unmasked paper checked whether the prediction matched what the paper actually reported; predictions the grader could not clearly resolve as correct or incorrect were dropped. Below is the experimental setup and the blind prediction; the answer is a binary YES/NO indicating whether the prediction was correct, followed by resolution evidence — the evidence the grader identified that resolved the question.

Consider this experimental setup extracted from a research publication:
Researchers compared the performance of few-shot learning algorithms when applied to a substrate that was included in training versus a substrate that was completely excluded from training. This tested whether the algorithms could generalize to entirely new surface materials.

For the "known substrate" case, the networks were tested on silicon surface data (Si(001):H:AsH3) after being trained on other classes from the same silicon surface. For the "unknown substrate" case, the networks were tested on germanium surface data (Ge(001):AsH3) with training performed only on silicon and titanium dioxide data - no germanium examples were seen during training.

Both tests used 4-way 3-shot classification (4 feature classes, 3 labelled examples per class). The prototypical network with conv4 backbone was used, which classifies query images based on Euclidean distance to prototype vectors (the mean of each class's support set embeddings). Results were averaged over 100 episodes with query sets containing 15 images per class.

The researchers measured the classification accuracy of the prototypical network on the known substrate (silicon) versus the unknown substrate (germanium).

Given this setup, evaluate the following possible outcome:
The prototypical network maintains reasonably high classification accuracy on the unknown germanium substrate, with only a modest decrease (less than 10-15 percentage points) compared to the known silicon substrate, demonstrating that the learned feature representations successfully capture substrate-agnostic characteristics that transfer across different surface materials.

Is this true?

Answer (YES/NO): NO